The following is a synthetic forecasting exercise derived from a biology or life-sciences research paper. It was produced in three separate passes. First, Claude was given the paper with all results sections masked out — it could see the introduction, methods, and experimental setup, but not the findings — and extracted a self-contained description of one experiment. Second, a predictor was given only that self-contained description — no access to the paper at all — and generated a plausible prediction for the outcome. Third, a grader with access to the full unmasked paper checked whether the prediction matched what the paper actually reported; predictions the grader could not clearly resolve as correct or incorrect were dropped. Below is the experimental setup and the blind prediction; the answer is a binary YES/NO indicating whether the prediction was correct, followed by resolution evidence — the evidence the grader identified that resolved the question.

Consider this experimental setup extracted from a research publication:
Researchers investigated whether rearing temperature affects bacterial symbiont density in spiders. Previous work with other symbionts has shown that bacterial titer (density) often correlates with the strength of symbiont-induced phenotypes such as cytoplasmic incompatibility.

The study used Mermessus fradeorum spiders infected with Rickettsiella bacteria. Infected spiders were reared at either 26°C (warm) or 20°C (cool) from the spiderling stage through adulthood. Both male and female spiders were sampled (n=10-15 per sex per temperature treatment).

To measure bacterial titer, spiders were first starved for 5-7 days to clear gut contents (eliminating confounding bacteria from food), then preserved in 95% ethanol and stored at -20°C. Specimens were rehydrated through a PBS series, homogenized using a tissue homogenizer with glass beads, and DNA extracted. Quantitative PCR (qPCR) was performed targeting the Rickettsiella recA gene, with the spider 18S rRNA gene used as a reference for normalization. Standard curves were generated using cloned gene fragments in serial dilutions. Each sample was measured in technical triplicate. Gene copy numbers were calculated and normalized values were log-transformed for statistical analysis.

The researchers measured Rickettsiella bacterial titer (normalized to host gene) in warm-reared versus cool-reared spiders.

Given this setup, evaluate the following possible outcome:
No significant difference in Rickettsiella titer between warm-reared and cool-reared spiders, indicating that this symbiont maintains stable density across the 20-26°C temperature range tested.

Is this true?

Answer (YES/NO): NO